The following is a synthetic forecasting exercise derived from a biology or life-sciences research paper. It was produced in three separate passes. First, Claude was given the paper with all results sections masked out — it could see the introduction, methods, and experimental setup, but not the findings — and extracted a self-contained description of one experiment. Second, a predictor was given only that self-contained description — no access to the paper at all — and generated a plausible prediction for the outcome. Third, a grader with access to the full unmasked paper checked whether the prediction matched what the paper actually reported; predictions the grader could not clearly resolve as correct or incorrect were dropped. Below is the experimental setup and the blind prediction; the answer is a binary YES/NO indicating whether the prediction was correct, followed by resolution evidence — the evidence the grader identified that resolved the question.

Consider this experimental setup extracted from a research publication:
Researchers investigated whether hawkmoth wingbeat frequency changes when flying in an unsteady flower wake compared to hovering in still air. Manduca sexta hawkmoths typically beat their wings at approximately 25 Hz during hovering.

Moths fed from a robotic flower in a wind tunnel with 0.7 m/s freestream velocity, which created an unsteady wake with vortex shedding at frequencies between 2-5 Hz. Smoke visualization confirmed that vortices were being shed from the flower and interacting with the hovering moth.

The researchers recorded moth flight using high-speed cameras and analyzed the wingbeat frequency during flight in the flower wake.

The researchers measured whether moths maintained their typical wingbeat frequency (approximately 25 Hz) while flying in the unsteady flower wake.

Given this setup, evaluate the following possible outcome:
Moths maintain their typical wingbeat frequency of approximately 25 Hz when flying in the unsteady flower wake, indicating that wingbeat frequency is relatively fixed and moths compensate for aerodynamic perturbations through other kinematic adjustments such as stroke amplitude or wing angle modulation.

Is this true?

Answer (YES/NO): YES